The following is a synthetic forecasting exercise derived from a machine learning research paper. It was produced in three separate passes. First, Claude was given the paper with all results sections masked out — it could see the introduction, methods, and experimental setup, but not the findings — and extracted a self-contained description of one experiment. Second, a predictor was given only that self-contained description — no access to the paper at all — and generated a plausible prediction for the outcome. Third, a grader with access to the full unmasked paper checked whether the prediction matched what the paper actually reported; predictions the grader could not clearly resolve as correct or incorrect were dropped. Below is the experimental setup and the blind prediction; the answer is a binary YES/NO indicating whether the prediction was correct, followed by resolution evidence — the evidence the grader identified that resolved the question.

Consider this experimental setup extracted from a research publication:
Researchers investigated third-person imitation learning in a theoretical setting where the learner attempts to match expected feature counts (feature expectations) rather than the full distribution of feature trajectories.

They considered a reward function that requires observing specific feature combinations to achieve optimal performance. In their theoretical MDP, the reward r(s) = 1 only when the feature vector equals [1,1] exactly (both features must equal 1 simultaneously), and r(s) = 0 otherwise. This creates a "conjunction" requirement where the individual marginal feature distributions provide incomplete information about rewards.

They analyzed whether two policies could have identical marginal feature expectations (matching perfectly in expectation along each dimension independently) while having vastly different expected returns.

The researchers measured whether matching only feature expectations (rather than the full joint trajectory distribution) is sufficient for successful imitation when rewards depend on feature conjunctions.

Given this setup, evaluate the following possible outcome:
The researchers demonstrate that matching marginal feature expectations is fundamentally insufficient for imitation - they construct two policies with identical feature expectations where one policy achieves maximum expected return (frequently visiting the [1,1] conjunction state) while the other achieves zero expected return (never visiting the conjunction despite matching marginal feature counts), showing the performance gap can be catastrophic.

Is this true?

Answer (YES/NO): YES